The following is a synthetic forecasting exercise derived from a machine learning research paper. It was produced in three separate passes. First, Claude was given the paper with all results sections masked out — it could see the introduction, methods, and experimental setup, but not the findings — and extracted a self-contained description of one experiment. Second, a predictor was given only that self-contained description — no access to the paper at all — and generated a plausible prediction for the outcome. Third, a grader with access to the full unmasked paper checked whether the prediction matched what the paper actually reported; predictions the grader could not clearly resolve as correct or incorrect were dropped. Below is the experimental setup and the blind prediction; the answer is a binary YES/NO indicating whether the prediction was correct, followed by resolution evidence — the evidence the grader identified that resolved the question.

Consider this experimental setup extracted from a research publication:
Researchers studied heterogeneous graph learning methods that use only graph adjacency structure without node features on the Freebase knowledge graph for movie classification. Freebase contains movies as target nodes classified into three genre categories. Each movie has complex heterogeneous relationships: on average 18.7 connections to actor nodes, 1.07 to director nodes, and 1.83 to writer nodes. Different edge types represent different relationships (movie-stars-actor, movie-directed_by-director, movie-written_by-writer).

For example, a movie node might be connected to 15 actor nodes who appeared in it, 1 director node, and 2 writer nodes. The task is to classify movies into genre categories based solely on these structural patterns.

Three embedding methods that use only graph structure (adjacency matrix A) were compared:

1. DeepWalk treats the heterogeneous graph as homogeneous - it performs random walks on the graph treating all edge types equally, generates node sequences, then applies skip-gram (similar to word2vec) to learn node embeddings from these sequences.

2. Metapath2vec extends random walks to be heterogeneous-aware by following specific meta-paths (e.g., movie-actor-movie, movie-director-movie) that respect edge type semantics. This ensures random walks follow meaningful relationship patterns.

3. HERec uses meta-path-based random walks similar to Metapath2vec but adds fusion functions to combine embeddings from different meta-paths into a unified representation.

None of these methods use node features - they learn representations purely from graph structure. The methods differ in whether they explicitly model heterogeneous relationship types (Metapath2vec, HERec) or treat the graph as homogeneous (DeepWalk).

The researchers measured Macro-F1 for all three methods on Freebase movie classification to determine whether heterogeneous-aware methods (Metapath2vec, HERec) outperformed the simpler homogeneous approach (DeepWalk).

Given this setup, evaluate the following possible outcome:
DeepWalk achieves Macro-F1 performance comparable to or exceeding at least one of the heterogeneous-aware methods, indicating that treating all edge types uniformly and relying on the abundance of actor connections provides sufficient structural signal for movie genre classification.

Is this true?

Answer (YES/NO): YES